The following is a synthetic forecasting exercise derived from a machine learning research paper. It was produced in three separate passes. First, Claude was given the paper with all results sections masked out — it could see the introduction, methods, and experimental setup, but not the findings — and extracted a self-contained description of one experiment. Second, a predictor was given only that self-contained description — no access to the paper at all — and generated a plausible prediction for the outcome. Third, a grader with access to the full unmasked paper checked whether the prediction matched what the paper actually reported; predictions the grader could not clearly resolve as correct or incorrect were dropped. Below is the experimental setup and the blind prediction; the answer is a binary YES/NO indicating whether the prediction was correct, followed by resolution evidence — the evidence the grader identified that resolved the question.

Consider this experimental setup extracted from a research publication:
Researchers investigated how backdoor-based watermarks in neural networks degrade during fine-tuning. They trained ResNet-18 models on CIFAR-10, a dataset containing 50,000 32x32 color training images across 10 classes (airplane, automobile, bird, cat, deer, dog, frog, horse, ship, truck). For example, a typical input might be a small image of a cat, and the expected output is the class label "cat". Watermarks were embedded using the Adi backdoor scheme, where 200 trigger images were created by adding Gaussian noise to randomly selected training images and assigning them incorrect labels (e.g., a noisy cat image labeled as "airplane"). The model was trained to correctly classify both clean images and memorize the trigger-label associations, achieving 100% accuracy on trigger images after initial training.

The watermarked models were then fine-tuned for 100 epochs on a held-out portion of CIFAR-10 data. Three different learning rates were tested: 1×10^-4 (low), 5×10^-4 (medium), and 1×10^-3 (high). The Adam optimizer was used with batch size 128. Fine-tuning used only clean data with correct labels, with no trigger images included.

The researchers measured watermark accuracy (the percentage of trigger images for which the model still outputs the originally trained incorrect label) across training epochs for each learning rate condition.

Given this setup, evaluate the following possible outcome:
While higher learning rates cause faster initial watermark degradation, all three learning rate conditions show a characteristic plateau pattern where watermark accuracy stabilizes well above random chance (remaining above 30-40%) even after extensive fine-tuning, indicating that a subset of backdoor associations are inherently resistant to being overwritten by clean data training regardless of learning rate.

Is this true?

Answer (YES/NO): NO